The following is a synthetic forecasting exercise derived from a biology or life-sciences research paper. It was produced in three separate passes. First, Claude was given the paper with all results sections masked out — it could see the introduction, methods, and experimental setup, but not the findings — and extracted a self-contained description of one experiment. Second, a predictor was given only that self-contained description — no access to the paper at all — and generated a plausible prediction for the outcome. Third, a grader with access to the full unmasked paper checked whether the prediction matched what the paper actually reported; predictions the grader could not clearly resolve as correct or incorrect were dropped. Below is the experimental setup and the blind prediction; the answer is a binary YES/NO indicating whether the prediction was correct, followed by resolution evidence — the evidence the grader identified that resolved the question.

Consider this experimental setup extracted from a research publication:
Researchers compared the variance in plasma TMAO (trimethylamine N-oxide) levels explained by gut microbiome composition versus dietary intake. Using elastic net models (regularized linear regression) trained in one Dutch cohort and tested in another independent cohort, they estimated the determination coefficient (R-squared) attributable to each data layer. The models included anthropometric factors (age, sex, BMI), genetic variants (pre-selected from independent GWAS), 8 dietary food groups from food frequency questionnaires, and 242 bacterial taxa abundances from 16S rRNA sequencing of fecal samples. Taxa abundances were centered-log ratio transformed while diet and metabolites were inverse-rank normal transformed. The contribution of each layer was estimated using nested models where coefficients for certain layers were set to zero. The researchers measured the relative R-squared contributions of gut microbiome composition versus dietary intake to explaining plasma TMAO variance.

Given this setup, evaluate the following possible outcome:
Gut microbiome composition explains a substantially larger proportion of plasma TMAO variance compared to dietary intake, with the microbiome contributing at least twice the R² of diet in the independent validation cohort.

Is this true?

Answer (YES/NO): NO